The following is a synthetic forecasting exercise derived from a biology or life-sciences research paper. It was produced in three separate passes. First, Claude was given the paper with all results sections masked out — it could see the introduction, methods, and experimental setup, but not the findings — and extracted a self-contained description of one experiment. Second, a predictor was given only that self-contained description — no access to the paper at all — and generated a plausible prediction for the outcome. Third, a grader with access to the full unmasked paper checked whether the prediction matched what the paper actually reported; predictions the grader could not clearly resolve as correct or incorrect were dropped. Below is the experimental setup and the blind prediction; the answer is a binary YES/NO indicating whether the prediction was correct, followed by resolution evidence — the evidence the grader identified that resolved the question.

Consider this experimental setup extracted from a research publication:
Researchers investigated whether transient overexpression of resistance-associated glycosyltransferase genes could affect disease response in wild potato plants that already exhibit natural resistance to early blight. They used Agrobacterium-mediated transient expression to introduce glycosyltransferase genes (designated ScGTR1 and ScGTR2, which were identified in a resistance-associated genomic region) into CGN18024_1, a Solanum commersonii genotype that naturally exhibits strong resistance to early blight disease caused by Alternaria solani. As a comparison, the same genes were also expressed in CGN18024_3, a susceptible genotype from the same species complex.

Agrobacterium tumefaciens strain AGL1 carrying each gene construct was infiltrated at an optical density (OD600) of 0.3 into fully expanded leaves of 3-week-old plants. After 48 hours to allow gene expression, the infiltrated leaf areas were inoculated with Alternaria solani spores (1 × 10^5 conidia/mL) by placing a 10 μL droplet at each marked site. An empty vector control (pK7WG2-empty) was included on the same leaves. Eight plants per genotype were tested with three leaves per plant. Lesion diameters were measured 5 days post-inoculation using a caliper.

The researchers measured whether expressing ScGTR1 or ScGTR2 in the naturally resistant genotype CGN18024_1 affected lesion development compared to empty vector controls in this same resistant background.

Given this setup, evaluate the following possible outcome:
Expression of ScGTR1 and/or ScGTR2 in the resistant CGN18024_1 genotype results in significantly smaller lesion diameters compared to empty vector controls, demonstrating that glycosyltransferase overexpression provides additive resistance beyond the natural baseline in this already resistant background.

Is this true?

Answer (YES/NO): NO